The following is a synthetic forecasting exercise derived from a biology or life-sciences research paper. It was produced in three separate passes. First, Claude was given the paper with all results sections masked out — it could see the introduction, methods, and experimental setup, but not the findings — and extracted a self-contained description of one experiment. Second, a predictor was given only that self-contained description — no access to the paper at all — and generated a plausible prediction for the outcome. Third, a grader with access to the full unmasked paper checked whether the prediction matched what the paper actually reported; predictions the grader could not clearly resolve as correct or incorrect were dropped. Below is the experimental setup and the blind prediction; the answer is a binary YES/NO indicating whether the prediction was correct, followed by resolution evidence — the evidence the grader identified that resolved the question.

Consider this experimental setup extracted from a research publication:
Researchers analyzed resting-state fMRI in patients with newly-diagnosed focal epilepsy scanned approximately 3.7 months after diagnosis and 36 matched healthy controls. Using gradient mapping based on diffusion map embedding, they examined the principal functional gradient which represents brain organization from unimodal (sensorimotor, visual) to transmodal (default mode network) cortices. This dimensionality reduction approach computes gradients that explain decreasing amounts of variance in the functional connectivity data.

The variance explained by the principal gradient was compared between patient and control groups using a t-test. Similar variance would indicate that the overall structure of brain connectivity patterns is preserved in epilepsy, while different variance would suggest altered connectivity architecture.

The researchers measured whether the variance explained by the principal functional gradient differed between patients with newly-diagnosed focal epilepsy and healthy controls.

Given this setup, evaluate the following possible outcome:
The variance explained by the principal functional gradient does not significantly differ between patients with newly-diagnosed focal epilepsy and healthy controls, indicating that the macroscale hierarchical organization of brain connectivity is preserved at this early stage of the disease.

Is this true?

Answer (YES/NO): YES